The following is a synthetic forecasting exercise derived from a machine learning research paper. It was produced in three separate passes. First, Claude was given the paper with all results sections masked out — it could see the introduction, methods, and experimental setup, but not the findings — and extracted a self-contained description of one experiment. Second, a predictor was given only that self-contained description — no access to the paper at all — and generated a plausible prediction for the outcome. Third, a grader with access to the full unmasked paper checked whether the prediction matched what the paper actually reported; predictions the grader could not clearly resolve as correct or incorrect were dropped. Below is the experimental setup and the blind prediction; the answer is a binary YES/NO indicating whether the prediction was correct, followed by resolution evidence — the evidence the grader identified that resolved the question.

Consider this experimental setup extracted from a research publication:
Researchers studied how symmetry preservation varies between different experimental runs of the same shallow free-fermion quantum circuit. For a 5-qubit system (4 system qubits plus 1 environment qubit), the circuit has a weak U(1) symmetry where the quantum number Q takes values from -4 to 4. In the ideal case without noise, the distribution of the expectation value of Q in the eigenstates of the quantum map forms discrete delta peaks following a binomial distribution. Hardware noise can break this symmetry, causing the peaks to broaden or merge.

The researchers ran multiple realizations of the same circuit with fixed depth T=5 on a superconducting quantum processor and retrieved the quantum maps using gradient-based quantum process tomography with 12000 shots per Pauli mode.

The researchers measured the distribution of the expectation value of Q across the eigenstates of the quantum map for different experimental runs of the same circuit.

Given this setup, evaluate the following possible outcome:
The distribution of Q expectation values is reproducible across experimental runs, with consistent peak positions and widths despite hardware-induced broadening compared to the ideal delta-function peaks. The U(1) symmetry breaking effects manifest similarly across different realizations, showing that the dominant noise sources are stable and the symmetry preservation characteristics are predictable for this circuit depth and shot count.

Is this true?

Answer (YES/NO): NO